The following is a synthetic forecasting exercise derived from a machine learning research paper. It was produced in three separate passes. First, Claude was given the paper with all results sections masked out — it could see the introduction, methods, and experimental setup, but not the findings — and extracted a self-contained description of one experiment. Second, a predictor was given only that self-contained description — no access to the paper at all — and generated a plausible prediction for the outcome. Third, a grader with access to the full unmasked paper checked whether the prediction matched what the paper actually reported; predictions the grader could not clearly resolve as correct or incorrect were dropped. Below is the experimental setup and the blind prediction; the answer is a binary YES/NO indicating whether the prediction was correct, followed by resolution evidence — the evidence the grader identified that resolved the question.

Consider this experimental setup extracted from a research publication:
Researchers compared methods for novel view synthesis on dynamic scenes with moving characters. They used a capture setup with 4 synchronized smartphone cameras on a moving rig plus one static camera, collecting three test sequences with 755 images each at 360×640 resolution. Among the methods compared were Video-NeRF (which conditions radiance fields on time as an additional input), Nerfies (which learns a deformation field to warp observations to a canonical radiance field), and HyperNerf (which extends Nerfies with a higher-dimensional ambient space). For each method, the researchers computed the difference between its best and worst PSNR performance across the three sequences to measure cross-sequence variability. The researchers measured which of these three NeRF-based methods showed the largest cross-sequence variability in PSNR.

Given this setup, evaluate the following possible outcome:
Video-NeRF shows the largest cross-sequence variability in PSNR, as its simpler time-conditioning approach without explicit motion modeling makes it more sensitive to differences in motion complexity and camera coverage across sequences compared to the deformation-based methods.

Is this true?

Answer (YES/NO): NO